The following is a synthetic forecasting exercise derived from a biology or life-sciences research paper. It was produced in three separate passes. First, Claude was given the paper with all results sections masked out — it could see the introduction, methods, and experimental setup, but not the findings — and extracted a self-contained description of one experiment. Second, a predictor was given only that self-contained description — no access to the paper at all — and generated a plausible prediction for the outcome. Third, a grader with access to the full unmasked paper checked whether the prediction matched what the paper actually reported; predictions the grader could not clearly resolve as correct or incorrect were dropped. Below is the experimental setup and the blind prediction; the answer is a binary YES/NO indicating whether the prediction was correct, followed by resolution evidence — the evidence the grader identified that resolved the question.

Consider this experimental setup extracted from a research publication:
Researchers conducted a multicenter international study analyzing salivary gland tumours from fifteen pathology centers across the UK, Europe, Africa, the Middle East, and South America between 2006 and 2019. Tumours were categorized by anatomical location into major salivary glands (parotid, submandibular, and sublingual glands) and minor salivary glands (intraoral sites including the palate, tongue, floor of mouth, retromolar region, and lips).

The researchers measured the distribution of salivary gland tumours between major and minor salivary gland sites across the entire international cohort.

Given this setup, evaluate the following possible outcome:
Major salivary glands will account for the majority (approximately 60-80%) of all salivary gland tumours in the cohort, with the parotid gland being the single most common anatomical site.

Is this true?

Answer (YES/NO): YES